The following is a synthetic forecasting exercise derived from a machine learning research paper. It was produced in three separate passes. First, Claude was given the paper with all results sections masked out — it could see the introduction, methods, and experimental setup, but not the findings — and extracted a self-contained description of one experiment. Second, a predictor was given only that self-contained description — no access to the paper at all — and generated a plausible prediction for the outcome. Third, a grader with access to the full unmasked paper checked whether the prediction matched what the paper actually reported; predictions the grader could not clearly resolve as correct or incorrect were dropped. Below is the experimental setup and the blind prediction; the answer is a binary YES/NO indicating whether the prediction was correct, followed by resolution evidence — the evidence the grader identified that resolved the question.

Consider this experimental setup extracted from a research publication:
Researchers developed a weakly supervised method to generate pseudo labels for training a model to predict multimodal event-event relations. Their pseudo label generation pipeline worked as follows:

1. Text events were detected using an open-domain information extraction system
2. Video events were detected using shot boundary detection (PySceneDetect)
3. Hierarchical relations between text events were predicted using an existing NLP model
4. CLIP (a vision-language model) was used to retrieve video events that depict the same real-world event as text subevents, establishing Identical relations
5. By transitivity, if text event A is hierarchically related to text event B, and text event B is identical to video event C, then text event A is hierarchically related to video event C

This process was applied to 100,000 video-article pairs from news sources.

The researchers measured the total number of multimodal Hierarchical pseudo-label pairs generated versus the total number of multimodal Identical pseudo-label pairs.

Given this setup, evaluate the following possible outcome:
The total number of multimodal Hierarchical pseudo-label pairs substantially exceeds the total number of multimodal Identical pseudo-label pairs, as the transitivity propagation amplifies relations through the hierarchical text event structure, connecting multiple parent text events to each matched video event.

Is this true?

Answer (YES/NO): NO